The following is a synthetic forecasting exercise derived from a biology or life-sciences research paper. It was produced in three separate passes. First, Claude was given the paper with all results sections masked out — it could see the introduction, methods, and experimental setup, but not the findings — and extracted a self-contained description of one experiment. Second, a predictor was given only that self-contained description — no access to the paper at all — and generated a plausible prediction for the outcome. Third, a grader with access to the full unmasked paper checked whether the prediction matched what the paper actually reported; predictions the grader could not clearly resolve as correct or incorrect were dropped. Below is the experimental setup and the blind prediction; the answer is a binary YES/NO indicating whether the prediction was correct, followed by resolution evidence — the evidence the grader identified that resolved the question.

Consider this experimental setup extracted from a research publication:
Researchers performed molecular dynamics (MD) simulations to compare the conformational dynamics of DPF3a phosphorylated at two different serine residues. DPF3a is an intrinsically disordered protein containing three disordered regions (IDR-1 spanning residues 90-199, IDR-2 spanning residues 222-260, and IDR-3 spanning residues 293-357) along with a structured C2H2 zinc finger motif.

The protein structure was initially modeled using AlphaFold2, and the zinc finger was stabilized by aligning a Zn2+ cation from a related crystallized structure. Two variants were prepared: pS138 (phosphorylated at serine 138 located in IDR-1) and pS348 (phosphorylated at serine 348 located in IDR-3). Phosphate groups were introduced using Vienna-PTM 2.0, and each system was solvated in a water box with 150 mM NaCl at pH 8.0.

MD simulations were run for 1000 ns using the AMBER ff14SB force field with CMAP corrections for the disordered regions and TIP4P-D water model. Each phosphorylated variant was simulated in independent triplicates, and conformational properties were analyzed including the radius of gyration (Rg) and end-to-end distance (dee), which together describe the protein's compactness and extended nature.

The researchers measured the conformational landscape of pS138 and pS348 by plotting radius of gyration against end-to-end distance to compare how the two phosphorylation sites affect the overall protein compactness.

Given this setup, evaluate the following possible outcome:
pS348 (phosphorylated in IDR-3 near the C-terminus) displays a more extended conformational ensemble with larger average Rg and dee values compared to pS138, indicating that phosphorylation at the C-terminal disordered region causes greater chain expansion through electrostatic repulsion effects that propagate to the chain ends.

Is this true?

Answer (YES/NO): NO